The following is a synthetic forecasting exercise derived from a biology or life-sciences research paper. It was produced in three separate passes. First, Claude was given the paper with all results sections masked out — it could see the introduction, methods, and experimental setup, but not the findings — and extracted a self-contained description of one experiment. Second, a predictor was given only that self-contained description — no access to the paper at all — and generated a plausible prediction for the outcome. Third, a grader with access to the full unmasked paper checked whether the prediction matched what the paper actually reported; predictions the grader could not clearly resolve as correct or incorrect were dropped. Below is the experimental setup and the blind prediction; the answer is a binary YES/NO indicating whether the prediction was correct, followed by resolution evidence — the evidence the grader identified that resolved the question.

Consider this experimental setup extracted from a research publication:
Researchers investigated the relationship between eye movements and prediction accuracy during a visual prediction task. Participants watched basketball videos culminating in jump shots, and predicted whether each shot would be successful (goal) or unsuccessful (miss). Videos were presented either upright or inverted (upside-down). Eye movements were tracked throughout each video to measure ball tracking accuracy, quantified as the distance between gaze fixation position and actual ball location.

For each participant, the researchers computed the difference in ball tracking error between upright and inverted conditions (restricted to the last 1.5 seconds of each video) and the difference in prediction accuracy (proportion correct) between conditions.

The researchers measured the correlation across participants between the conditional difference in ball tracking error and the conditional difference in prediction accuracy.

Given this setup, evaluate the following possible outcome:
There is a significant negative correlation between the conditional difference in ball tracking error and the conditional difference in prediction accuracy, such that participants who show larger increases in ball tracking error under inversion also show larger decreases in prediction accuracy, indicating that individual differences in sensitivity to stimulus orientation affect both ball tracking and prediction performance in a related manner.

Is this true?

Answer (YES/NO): YES